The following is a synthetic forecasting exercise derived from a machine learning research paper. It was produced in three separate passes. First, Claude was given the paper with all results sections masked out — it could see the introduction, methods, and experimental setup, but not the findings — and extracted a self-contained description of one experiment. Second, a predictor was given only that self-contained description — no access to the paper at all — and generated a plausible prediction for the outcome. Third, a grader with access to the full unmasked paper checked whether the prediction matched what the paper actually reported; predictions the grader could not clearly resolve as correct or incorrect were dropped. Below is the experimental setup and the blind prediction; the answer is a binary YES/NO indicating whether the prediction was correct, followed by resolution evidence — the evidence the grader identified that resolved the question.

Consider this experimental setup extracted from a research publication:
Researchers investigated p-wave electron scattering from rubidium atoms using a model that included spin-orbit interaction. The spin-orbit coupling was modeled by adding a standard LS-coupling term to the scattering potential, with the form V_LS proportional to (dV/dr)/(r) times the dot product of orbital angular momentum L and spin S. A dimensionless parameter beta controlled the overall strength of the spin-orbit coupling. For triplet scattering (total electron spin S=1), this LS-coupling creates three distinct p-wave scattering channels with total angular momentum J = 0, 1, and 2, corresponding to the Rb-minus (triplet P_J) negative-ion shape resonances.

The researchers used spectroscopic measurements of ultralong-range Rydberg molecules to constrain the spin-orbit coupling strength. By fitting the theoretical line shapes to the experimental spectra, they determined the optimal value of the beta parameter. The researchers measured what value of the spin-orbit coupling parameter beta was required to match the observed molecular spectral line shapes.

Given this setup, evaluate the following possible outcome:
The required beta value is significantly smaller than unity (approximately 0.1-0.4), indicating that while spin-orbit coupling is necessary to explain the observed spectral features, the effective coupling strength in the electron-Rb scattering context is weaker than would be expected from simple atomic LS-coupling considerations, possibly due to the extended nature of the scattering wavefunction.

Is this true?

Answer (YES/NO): NO